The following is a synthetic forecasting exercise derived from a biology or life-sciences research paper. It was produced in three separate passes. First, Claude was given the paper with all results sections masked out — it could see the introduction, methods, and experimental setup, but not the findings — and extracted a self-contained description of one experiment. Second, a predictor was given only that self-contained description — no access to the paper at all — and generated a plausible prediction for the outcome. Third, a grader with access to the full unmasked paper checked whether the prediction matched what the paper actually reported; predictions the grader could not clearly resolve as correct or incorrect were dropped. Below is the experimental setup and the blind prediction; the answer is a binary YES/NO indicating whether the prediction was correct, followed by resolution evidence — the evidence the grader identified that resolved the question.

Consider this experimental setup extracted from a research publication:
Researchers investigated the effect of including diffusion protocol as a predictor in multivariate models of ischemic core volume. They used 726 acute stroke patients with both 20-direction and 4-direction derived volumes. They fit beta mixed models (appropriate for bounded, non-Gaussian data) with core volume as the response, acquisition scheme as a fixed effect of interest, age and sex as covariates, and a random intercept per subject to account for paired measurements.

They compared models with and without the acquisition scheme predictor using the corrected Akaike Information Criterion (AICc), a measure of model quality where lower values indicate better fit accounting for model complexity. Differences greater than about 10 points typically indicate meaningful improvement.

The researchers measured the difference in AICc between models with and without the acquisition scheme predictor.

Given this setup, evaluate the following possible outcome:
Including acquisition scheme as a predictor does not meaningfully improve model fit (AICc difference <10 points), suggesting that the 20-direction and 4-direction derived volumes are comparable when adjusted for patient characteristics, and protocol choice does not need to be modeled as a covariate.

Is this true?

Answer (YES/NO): NO